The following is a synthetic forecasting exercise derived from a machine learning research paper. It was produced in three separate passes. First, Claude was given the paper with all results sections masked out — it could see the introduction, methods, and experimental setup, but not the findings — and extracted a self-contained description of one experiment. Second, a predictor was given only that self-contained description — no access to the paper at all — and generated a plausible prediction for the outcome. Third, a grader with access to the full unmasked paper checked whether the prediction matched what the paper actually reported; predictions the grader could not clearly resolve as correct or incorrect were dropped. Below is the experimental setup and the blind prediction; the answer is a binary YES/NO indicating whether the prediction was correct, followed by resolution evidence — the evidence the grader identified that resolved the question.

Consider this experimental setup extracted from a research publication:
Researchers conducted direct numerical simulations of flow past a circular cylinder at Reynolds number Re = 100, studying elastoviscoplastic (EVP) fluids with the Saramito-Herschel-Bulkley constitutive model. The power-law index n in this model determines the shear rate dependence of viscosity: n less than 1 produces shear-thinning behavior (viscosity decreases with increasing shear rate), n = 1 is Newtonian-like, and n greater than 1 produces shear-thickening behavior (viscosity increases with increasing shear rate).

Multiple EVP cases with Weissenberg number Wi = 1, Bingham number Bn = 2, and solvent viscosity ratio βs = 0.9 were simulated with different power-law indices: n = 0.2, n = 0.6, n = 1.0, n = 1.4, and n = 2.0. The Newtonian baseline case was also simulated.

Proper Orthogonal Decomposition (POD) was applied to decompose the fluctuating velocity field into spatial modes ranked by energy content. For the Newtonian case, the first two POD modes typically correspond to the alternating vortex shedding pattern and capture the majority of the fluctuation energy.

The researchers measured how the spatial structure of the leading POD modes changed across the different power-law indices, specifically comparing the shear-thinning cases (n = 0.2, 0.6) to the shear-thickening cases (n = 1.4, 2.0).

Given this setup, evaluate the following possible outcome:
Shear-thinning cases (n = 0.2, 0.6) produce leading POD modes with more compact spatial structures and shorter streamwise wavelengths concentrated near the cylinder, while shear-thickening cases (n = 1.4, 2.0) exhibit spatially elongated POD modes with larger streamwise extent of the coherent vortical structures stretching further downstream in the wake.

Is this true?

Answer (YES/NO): YES